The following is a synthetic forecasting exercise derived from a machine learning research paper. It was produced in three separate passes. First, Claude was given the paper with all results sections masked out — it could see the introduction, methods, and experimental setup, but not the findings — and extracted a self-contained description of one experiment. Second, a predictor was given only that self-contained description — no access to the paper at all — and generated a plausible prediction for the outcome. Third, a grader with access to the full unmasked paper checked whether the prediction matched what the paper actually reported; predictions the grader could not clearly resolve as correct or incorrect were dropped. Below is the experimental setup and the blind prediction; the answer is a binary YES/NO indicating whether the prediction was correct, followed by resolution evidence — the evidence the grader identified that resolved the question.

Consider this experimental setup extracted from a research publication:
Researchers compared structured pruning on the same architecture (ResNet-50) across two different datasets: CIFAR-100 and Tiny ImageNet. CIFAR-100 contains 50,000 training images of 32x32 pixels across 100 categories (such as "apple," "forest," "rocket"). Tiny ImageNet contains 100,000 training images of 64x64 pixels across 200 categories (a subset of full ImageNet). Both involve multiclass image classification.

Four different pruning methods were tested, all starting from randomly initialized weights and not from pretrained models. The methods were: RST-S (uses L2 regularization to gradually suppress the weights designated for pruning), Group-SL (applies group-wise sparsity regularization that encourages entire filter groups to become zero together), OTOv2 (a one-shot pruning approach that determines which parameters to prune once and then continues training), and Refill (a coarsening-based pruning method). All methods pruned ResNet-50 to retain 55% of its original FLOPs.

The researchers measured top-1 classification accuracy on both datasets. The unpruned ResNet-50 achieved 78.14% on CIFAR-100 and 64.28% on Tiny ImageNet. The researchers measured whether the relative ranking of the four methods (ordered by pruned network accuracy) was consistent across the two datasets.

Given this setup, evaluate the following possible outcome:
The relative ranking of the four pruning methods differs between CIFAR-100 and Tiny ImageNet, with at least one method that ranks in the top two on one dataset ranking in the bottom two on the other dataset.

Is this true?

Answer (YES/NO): YES